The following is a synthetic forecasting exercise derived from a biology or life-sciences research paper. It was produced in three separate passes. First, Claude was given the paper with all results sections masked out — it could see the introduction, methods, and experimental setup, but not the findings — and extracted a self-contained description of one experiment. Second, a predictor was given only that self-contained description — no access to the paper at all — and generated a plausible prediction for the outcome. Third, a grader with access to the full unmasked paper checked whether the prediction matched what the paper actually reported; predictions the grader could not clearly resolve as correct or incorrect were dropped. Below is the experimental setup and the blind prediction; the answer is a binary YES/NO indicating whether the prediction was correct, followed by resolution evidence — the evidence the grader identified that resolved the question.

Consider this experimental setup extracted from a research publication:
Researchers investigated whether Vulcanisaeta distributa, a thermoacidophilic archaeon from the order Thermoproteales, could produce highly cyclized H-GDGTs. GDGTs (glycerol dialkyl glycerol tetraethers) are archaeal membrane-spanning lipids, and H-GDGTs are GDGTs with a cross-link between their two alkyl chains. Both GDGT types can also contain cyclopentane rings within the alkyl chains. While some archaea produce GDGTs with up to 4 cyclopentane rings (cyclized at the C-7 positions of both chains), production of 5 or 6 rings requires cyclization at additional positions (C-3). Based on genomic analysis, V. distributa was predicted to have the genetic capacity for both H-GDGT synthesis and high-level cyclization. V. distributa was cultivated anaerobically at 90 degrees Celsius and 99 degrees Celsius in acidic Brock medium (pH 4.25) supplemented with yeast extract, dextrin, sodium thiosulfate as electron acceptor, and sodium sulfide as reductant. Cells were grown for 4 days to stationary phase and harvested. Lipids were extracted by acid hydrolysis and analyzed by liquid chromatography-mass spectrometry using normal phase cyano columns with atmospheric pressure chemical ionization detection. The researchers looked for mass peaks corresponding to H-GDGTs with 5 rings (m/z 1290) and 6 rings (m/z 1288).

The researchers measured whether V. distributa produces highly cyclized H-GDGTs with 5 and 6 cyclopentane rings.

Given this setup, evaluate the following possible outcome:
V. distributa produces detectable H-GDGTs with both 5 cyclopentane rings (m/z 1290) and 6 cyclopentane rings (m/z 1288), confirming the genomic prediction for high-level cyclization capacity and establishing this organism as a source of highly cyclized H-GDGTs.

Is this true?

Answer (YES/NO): YES